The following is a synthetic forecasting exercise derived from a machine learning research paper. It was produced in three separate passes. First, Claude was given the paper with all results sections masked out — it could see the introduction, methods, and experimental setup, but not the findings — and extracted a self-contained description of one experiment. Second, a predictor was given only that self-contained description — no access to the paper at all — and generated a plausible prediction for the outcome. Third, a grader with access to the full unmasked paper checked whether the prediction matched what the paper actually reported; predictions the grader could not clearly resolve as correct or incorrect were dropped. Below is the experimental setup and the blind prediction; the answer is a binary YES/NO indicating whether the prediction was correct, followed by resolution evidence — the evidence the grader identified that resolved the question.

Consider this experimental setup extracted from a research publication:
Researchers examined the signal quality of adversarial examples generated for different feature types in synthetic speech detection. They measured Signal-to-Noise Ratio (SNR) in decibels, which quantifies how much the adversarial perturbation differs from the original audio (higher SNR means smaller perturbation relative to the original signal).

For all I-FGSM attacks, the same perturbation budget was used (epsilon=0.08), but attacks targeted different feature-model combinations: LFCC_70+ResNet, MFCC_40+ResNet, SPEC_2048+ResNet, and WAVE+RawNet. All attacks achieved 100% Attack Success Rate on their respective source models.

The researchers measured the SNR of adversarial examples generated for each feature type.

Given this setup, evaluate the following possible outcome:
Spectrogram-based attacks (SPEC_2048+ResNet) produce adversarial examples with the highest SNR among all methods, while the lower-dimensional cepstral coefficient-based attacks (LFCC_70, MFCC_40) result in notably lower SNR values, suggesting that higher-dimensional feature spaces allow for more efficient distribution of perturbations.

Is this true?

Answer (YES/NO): NO